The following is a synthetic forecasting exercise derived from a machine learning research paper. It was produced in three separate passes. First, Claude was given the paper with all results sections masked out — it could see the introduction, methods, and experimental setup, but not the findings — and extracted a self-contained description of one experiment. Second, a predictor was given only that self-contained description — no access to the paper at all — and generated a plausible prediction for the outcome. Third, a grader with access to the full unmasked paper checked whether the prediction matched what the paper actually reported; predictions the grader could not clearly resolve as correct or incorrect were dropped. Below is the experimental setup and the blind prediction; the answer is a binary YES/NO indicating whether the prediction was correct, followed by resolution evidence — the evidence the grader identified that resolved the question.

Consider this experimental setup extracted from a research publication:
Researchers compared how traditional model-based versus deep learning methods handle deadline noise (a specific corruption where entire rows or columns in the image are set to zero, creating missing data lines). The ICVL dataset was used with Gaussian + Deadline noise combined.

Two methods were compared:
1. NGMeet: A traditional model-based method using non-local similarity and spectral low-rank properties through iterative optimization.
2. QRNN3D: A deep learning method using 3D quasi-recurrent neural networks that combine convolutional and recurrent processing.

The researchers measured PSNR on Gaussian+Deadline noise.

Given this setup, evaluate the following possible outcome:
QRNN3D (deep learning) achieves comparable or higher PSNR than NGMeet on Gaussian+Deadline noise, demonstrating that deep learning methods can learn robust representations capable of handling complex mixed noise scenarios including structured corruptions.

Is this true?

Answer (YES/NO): YES